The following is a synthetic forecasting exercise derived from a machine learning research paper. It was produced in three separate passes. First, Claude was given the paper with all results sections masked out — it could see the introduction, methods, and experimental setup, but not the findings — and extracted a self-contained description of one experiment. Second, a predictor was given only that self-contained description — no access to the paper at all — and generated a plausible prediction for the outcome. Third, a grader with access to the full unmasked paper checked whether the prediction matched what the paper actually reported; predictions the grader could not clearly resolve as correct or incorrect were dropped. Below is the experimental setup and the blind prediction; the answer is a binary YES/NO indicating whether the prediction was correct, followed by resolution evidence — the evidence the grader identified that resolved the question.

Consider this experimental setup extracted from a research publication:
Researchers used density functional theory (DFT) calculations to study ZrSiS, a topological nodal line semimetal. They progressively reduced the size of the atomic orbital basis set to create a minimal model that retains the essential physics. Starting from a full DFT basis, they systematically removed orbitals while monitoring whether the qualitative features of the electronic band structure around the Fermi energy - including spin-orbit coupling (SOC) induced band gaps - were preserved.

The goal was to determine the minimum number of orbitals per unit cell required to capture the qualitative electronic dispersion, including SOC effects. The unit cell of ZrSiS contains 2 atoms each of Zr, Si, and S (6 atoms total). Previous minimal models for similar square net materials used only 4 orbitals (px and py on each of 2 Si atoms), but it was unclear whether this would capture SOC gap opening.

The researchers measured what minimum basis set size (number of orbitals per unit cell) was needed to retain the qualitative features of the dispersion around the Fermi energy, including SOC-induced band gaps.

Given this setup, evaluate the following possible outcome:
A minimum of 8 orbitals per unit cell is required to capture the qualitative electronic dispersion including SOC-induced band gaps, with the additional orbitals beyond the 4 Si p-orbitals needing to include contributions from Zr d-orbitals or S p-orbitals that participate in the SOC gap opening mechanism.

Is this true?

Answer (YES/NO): NO